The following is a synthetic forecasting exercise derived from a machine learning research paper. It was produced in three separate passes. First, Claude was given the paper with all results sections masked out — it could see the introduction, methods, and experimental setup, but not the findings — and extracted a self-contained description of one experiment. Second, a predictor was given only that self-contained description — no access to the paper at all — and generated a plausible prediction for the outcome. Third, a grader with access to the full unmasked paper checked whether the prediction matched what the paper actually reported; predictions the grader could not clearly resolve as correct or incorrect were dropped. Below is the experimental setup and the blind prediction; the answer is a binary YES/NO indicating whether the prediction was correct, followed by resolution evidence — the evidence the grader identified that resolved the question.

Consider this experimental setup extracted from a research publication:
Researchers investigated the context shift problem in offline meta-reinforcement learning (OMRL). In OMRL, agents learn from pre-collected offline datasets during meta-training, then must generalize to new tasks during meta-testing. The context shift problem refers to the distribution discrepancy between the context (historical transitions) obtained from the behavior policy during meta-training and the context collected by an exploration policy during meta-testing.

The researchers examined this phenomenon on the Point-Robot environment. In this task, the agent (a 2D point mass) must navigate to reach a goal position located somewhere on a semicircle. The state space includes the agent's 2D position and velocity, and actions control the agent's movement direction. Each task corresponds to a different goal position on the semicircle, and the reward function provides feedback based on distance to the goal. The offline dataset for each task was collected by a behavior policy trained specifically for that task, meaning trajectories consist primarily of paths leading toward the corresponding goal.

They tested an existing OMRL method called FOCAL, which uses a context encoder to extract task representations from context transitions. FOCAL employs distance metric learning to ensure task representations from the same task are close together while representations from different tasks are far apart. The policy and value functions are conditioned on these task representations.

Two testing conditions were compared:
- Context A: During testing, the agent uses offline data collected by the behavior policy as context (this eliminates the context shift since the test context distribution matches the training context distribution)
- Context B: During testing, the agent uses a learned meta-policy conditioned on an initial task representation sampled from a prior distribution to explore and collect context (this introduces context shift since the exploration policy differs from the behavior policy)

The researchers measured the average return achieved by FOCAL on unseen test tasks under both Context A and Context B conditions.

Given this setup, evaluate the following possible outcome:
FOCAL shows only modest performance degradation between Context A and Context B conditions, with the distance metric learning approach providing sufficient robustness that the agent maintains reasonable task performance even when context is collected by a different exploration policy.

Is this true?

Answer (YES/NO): NO